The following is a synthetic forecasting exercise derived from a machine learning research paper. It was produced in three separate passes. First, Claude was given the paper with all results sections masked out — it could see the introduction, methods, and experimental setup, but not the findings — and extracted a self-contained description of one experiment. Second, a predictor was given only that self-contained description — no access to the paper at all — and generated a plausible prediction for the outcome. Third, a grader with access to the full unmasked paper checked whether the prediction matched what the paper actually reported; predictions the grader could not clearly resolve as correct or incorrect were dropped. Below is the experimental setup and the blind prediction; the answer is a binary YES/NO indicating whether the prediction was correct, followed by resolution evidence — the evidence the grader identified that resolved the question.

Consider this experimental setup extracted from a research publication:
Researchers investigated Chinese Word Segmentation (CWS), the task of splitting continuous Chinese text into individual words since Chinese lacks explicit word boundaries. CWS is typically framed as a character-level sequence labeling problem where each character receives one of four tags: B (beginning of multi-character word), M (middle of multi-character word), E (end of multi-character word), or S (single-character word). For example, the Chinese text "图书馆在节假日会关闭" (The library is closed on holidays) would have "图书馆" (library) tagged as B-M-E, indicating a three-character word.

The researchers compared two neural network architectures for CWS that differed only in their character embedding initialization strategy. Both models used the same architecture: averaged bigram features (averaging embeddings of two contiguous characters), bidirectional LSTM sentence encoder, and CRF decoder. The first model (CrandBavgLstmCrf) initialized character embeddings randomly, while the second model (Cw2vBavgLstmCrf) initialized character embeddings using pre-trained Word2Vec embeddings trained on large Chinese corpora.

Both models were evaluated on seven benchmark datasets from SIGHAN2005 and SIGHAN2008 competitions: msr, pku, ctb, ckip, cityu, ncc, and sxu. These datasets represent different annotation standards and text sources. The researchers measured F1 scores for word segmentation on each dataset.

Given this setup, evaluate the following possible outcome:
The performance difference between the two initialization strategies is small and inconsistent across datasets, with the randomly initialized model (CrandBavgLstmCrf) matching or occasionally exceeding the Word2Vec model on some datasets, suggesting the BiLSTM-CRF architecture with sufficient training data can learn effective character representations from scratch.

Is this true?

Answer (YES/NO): YES